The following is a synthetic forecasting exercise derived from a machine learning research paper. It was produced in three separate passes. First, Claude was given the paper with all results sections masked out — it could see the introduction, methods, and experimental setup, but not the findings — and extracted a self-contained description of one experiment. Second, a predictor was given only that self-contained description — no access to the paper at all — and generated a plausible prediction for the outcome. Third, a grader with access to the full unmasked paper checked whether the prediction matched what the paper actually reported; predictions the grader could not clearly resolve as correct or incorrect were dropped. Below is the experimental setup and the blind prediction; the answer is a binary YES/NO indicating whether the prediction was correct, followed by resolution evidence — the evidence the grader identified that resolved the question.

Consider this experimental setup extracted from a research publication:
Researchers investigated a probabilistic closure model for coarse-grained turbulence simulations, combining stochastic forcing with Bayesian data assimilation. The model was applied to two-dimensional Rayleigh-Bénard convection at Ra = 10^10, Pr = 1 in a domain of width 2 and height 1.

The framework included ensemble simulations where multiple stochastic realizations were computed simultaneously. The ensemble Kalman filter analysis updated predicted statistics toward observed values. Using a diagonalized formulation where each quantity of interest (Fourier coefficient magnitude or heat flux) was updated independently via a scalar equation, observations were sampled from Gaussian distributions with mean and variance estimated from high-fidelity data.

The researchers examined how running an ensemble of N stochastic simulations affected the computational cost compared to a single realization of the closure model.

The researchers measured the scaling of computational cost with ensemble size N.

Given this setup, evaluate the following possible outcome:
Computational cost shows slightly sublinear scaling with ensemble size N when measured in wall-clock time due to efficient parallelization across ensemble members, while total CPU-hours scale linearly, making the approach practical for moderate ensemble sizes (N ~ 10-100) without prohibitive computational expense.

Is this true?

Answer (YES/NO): NO